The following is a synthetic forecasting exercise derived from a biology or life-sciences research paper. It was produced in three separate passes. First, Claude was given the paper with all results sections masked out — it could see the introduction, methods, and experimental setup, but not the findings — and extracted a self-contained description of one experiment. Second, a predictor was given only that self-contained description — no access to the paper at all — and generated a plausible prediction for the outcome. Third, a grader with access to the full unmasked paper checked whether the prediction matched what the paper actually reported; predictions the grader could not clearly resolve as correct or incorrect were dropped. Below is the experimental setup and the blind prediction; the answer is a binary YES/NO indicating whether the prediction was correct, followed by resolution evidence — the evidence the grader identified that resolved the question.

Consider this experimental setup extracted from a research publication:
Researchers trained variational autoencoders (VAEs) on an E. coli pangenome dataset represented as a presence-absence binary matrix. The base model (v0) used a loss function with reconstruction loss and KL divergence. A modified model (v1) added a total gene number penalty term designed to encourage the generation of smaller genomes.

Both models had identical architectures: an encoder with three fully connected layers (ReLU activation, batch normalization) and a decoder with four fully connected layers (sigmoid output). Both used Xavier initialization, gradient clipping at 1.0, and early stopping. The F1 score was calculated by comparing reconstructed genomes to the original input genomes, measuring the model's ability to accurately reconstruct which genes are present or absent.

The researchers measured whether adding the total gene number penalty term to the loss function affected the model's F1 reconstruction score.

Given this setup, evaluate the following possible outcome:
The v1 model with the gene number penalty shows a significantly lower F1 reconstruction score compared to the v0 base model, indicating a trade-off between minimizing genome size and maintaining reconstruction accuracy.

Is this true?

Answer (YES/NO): NO